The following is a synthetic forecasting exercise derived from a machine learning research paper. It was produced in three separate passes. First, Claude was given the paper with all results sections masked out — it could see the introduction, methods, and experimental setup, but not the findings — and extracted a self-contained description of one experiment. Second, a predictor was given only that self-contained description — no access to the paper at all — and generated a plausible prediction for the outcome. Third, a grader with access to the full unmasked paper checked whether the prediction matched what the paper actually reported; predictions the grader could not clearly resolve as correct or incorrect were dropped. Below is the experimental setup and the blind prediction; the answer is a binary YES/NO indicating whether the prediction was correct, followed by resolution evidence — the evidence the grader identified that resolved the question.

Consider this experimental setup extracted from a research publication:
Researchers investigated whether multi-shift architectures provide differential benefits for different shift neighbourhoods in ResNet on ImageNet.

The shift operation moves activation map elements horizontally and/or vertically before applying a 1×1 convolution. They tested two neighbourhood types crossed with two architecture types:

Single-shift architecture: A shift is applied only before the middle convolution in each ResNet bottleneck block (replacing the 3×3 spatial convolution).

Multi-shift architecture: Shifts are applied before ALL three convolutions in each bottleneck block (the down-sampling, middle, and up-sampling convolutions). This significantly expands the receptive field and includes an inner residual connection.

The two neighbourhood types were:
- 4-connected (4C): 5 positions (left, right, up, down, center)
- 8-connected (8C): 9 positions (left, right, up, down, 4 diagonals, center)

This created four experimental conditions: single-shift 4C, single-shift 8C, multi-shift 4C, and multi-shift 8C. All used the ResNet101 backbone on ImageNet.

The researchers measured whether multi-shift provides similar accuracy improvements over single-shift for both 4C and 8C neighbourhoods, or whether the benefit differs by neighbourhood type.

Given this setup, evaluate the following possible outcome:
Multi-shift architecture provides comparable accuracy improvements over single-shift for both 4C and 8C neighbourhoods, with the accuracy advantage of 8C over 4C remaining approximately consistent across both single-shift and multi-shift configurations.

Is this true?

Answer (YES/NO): NO